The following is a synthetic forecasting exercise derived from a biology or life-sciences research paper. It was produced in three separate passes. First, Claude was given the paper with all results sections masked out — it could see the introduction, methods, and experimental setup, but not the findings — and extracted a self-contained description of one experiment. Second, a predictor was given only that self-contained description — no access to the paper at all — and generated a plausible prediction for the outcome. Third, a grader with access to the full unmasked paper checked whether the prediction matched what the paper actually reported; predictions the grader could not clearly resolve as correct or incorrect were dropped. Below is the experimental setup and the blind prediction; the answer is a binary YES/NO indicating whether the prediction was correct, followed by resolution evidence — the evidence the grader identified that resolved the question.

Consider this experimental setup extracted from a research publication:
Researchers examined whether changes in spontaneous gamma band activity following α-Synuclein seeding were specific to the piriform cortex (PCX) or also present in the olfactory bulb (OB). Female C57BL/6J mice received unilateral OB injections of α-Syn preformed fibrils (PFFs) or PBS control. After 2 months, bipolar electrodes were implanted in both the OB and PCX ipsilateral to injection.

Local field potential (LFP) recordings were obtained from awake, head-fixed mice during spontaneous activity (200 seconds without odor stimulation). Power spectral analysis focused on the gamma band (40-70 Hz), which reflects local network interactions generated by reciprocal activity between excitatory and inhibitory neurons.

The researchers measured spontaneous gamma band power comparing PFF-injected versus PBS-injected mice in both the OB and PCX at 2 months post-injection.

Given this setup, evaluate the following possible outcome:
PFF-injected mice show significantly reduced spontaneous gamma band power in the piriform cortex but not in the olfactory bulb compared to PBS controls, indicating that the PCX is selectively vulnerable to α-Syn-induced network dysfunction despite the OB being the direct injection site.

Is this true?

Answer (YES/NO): NO